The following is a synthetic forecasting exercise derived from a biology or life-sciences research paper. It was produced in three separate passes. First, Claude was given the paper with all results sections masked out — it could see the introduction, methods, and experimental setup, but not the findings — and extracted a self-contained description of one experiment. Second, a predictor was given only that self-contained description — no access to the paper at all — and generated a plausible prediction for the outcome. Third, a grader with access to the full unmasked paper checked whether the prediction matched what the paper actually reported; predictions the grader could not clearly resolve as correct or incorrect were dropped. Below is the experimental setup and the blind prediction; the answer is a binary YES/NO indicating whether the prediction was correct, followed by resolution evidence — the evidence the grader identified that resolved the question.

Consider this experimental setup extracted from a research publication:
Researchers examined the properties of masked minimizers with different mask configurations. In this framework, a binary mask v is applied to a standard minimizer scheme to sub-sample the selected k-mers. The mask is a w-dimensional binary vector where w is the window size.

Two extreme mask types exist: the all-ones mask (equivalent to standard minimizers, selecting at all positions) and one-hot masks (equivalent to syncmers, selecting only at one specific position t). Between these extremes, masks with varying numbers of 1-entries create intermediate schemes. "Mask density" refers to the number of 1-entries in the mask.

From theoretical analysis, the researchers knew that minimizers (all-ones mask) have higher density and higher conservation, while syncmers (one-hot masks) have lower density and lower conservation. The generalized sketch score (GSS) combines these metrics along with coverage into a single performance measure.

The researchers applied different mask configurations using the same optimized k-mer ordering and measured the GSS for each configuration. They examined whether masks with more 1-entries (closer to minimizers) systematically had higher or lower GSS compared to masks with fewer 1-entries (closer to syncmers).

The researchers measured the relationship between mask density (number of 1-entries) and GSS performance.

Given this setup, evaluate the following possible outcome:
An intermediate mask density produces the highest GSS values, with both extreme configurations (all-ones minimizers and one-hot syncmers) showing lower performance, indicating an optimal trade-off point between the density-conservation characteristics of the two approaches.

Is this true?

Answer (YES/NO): NO